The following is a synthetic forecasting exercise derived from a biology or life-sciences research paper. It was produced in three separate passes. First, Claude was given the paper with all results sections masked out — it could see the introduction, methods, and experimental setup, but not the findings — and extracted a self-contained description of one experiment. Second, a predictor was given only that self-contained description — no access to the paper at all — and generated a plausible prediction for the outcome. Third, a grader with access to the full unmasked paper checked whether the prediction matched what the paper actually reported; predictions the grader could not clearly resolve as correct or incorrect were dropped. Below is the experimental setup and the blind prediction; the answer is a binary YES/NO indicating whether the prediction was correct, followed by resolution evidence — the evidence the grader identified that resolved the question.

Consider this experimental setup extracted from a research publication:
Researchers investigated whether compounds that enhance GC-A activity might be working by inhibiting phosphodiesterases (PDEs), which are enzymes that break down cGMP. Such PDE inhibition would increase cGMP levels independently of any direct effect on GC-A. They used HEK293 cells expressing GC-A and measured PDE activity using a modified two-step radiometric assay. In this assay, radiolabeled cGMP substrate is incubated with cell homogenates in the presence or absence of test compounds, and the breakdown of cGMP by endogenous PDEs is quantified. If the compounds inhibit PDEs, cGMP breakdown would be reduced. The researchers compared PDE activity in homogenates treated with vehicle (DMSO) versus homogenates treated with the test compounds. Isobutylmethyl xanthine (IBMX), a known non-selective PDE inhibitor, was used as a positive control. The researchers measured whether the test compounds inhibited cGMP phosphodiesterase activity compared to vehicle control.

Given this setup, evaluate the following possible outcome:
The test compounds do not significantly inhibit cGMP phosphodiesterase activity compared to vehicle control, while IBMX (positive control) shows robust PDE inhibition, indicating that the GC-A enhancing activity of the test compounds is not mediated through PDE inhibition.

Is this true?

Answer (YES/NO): YES